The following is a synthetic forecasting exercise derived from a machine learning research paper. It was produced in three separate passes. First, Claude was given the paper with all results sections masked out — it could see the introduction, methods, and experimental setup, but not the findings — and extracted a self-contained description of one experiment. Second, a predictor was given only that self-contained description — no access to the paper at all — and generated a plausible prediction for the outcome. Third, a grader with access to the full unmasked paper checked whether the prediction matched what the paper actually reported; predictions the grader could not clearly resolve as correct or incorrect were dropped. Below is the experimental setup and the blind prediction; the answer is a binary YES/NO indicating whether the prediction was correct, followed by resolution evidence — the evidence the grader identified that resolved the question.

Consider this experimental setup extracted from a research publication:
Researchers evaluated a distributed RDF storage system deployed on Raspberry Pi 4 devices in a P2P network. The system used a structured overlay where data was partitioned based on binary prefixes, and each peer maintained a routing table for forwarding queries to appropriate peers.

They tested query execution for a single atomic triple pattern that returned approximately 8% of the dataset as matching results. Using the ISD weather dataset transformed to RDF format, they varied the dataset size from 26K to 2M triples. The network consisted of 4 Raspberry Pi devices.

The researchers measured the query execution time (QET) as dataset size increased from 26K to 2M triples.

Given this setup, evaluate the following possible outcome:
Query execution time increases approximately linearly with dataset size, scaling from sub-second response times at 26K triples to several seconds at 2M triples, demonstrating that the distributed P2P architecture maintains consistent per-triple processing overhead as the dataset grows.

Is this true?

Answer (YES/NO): NO